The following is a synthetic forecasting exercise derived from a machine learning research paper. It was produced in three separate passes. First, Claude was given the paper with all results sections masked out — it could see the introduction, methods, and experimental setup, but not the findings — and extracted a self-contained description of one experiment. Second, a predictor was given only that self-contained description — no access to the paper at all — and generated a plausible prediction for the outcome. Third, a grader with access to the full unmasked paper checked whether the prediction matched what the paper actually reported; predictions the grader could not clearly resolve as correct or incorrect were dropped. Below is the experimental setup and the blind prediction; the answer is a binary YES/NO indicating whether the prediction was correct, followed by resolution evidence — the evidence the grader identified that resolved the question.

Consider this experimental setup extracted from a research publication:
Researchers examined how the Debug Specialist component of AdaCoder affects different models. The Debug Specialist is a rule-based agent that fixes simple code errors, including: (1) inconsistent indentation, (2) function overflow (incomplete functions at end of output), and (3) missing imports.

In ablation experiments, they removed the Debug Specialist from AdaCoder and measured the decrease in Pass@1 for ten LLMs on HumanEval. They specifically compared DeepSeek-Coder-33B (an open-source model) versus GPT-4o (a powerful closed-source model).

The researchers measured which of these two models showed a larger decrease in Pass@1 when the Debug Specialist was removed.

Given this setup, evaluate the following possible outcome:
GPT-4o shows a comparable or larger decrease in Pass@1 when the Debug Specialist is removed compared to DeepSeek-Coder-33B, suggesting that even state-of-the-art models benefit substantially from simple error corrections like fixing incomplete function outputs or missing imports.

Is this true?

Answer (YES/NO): NO